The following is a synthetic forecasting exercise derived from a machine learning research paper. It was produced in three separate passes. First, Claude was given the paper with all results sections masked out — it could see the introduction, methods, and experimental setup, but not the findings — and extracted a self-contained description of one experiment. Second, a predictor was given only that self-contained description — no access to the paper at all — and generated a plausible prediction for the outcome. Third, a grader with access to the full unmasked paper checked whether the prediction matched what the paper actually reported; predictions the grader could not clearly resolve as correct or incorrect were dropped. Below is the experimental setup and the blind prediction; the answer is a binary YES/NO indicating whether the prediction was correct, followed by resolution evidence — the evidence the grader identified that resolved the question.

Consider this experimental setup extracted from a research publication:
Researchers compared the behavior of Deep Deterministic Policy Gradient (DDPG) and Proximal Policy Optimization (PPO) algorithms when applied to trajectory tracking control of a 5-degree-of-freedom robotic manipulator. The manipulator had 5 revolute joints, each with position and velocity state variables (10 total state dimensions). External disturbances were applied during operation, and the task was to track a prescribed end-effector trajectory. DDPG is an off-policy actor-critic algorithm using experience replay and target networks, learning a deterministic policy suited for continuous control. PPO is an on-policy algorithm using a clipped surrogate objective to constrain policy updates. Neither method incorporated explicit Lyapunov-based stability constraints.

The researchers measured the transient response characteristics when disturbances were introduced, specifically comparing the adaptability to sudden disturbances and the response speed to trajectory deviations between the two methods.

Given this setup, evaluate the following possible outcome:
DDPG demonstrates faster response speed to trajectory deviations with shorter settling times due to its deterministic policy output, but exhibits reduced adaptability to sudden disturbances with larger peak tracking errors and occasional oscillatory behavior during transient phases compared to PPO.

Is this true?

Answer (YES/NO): NO